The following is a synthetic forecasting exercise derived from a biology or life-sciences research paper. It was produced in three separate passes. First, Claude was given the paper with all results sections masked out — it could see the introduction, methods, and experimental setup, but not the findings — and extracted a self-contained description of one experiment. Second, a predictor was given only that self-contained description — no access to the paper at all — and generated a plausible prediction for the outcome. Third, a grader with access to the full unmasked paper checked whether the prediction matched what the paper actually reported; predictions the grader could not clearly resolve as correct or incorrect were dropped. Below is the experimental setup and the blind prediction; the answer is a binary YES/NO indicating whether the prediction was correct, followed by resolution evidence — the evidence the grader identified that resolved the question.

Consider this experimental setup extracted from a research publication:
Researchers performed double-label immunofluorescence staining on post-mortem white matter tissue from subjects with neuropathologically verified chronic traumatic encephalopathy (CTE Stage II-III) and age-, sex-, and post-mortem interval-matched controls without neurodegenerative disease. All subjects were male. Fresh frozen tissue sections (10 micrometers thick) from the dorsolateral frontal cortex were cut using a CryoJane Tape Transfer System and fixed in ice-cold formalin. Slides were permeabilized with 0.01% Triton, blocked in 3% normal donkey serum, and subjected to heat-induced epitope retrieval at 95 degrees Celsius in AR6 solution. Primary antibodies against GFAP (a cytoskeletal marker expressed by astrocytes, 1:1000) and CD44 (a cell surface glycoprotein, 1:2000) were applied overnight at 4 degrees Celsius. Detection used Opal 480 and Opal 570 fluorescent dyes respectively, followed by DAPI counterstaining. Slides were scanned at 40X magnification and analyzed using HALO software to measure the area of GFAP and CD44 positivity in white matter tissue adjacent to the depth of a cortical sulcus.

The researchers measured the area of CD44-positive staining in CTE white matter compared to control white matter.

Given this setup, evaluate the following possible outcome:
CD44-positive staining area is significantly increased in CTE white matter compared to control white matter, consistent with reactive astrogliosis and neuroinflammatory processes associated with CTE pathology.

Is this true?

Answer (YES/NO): YES